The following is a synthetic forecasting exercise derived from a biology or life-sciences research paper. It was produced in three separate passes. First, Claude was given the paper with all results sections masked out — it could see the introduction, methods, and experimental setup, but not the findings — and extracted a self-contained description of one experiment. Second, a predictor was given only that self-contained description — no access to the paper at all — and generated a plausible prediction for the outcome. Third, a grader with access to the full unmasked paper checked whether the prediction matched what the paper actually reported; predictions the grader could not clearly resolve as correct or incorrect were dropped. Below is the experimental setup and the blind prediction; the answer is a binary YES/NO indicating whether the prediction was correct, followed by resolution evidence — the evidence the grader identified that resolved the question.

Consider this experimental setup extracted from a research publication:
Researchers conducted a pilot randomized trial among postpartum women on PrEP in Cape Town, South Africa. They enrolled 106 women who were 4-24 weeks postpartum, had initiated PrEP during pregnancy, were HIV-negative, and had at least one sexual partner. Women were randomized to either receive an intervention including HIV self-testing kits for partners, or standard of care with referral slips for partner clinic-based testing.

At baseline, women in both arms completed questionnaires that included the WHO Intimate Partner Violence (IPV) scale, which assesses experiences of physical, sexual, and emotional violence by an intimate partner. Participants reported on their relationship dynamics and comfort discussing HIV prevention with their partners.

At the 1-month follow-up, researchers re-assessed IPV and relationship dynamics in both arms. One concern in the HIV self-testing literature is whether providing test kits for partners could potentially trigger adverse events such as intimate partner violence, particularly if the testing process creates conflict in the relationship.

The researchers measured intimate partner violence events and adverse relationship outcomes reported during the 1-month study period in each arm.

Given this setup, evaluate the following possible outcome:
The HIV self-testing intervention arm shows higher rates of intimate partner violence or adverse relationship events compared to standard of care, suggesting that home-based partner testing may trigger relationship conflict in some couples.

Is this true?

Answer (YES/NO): NO